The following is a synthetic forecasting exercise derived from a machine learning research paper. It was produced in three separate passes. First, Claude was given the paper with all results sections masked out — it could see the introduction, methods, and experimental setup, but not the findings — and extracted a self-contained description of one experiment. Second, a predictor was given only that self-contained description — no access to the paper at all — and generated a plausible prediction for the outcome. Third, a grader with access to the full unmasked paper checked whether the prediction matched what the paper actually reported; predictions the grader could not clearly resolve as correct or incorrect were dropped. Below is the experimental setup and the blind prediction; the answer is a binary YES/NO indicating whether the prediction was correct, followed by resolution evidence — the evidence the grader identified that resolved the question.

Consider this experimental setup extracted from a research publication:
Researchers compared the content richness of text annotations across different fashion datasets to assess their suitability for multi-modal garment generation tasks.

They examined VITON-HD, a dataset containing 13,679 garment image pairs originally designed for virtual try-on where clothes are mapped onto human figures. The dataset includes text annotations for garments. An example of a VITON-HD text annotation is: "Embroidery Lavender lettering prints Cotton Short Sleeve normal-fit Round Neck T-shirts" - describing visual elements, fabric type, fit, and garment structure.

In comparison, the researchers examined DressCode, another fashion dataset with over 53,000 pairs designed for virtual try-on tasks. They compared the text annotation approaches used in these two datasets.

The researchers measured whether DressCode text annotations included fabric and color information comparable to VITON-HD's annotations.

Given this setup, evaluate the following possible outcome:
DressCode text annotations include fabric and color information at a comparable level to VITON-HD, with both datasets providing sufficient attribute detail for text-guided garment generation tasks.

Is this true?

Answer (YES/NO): NO